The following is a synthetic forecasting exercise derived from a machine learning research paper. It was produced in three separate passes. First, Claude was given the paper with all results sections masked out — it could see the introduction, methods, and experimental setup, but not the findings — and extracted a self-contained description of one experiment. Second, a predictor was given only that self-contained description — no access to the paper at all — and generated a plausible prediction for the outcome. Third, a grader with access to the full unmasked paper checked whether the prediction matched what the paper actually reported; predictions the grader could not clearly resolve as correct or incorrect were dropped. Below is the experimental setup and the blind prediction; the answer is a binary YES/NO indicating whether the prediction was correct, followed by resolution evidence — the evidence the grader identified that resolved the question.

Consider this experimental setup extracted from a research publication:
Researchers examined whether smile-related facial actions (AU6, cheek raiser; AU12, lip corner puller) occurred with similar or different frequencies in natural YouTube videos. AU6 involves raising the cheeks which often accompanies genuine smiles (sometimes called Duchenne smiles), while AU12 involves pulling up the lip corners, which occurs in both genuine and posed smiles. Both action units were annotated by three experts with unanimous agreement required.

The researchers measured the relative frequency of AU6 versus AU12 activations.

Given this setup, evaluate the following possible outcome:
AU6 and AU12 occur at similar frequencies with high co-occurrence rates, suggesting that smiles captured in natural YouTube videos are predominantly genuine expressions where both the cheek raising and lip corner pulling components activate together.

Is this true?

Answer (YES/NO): NO